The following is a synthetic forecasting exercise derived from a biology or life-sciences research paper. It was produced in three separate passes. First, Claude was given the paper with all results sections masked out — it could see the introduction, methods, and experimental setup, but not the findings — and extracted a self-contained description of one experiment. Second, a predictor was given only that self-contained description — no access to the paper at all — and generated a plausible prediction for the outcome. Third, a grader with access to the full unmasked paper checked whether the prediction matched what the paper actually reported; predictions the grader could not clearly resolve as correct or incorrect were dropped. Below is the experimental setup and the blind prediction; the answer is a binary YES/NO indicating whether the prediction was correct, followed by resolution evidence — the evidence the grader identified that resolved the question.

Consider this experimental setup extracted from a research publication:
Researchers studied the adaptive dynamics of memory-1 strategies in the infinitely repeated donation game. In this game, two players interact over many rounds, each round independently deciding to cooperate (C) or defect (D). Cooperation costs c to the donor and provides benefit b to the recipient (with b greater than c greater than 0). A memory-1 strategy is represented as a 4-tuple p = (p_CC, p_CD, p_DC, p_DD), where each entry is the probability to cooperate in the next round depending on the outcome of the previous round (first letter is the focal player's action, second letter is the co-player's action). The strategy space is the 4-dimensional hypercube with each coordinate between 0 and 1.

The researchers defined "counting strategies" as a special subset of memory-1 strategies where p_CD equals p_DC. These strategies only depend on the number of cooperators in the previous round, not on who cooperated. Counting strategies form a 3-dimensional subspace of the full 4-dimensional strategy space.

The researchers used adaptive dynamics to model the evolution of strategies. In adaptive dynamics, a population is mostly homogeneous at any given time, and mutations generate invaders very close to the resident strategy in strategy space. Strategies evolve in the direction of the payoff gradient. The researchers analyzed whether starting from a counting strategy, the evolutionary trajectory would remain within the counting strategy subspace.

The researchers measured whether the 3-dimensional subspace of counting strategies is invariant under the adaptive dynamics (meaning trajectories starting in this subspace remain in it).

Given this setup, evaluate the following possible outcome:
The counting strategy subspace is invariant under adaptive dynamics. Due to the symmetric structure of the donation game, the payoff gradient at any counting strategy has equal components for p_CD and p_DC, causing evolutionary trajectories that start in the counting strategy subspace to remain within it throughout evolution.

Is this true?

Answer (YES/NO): YES